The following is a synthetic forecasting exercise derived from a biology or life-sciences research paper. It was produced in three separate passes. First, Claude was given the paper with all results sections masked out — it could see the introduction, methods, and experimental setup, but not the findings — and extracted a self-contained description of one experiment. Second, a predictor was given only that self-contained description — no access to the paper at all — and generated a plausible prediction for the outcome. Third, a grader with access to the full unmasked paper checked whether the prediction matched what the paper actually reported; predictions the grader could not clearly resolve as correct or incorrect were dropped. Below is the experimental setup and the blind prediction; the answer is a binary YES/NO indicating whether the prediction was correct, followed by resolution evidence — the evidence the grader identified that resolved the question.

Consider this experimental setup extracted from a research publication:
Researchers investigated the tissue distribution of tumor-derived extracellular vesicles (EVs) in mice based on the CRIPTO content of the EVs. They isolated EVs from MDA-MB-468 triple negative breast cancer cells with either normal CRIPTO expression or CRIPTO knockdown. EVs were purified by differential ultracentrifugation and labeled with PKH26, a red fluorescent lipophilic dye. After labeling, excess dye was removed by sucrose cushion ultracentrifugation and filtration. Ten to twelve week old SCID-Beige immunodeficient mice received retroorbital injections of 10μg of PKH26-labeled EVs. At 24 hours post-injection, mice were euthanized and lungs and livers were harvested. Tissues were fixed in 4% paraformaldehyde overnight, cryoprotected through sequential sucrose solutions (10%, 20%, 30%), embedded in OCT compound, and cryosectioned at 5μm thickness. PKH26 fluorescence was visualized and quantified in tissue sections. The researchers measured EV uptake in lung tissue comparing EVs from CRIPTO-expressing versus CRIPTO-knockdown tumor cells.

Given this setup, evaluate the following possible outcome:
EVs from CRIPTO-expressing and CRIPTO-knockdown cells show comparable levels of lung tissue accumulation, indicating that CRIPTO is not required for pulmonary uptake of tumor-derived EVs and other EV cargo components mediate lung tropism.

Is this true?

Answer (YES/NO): NO